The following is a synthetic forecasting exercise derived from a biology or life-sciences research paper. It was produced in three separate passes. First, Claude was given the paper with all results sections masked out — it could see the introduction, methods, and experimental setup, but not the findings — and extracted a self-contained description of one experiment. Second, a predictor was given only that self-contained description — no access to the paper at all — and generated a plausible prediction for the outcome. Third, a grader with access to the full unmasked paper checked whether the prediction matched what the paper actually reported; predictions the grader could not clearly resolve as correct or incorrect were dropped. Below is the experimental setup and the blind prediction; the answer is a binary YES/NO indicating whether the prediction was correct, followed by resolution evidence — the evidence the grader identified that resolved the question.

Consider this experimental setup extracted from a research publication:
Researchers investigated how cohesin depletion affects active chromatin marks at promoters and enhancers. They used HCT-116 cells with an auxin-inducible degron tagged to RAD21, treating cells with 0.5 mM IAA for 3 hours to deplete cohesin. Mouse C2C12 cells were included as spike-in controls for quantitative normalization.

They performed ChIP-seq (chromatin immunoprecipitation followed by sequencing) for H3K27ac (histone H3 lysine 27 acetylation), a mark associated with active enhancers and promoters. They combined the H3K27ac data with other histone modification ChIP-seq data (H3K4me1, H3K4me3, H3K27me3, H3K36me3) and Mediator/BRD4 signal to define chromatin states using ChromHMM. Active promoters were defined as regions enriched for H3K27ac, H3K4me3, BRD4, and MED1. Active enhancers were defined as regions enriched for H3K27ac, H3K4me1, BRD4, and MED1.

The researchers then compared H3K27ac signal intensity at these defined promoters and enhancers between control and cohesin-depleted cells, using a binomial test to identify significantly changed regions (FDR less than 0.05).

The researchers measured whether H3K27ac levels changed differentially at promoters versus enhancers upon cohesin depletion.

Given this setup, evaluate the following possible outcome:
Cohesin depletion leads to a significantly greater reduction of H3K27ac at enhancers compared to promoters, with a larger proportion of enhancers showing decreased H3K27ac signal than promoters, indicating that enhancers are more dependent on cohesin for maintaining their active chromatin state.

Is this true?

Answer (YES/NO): NO